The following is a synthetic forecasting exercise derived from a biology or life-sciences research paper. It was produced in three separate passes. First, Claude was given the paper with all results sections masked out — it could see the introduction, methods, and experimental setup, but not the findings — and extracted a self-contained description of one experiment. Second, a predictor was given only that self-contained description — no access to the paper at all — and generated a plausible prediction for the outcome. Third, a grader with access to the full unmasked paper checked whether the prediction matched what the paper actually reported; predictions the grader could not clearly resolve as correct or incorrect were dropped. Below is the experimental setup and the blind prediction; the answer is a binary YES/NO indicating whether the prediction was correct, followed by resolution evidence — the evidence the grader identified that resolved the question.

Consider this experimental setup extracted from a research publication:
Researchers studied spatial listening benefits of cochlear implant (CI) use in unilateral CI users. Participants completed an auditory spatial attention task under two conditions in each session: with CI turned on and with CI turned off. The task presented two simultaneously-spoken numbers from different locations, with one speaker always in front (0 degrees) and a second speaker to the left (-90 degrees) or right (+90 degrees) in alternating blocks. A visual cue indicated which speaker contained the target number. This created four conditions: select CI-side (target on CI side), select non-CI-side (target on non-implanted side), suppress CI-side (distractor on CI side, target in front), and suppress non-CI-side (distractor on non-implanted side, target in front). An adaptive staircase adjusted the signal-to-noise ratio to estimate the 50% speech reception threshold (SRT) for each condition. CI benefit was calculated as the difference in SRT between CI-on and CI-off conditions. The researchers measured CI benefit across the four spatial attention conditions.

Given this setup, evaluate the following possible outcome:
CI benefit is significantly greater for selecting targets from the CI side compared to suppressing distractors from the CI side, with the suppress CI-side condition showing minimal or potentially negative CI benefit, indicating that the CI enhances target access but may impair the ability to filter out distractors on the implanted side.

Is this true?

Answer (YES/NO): NO